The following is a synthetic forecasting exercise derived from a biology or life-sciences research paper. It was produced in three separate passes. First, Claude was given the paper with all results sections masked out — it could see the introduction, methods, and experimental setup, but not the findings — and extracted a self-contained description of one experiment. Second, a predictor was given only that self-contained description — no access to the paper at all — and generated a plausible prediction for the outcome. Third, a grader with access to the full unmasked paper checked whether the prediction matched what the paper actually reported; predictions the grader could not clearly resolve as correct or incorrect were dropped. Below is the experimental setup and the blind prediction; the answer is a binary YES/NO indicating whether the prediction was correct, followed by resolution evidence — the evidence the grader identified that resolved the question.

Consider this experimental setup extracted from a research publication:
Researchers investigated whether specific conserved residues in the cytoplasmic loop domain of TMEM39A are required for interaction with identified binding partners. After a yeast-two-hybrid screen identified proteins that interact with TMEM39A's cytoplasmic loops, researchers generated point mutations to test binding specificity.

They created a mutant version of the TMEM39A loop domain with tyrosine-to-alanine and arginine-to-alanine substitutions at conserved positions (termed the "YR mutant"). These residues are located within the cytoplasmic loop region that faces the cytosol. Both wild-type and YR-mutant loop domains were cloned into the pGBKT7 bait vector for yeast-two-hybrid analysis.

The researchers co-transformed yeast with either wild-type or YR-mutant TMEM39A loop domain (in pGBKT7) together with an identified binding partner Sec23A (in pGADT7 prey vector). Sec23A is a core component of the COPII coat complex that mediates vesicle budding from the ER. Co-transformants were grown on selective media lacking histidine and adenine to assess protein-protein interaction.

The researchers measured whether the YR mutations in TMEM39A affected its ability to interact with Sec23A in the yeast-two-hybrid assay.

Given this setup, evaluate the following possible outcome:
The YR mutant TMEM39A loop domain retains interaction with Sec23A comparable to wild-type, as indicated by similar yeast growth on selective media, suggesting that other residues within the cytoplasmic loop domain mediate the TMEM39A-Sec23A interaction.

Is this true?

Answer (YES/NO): NO